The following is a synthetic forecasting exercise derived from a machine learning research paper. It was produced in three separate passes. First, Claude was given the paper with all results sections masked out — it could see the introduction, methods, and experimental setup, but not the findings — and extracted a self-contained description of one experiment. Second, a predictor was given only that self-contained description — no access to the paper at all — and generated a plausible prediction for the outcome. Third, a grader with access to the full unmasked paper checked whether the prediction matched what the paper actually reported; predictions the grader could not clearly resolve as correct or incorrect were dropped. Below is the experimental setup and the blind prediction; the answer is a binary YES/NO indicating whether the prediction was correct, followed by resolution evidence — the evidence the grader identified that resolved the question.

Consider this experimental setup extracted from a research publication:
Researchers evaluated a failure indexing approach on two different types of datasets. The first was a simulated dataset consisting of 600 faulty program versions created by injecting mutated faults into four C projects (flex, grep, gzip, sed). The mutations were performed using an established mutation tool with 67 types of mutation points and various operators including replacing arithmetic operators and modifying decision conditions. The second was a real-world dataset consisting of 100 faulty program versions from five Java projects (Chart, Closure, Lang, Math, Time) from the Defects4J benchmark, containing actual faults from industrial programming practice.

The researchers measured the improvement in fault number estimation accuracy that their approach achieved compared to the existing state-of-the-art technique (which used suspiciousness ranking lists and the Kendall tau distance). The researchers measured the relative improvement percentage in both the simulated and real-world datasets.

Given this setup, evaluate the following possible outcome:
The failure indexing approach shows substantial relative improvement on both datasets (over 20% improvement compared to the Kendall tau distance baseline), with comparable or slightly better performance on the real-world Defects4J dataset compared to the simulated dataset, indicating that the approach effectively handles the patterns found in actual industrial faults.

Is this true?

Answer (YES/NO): NO